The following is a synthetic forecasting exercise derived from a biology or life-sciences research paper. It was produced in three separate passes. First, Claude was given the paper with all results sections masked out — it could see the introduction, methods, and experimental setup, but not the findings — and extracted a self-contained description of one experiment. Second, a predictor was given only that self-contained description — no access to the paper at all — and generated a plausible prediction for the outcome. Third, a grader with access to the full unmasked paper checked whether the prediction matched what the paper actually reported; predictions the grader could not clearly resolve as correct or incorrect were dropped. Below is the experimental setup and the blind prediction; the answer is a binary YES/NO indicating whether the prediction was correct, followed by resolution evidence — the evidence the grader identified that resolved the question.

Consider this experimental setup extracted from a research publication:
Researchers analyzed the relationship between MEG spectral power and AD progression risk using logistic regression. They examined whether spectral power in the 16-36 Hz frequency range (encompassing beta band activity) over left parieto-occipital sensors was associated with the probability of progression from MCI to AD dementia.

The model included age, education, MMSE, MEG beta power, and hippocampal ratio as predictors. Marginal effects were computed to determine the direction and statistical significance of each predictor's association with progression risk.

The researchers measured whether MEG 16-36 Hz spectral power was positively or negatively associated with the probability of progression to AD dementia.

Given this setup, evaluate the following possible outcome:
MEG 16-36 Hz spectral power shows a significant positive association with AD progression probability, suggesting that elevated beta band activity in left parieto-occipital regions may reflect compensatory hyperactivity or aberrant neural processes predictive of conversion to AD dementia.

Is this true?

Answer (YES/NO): NO